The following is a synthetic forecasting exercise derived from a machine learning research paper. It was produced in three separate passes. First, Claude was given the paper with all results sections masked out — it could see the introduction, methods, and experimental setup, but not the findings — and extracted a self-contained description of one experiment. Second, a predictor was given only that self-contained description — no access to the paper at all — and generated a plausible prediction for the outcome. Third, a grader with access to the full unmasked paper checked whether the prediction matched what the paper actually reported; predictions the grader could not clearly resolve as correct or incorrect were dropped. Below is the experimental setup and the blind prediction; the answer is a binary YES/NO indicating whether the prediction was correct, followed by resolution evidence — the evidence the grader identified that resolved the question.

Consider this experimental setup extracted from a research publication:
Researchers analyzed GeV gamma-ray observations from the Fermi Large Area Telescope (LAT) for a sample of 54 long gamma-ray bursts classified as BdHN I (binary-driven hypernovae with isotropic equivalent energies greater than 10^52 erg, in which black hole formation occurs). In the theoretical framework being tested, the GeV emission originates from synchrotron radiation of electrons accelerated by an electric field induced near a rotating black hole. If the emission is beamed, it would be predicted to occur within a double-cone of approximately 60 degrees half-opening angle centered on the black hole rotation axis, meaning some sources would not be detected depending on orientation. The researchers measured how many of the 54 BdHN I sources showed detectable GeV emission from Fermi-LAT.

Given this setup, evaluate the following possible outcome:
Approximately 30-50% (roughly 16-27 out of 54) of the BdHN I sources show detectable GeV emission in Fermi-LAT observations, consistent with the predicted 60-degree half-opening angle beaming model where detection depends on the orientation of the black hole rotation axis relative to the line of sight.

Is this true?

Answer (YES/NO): YES